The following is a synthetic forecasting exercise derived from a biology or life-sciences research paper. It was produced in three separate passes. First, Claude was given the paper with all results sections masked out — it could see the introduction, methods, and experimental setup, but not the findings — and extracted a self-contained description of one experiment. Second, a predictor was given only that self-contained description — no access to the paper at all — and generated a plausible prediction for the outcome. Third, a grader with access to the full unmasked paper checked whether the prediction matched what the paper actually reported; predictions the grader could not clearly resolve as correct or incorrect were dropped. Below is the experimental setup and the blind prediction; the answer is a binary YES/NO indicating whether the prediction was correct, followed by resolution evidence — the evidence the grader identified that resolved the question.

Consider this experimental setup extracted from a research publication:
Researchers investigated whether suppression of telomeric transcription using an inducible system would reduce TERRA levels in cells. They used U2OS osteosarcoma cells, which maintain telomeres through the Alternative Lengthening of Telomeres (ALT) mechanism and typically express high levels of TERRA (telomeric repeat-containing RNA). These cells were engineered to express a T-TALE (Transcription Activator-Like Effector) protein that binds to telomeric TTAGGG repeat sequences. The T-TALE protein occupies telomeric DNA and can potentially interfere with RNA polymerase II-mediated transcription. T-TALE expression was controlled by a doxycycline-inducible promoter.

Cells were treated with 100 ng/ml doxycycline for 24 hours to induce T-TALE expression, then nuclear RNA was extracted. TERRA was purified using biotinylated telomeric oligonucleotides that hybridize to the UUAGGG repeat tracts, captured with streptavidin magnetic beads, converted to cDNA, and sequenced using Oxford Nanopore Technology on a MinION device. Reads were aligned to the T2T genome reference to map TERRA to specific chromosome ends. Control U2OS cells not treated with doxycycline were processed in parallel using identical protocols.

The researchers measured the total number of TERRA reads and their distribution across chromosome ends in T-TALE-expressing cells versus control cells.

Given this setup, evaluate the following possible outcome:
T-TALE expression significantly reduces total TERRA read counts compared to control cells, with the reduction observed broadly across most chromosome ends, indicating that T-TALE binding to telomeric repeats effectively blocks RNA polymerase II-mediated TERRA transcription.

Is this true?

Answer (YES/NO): NO